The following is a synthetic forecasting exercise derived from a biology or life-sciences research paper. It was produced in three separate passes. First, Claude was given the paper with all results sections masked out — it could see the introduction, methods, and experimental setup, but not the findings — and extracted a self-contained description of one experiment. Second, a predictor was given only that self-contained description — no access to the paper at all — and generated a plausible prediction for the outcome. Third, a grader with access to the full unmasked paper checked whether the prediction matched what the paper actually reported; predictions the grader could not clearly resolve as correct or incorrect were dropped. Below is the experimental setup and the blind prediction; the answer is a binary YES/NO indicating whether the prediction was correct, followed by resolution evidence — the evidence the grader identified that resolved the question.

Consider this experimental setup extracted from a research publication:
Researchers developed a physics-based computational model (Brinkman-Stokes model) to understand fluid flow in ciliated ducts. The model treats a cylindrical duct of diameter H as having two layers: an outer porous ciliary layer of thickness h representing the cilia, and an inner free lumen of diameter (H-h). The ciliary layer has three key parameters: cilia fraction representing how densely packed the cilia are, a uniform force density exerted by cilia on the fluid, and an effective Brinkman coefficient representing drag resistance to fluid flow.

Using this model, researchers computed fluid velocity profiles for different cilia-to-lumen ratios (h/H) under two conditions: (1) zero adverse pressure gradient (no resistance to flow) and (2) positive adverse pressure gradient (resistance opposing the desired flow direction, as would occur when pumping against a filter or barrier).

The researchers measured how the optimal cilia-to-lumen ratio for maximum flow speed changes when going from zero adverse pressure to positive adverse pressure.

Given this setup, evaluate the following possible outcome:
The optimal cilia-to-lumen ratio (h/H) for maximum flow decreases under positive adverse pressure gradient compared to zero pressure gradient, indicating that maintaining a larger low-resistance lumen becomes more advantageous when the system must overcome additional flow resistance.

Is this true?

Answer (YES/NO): NO